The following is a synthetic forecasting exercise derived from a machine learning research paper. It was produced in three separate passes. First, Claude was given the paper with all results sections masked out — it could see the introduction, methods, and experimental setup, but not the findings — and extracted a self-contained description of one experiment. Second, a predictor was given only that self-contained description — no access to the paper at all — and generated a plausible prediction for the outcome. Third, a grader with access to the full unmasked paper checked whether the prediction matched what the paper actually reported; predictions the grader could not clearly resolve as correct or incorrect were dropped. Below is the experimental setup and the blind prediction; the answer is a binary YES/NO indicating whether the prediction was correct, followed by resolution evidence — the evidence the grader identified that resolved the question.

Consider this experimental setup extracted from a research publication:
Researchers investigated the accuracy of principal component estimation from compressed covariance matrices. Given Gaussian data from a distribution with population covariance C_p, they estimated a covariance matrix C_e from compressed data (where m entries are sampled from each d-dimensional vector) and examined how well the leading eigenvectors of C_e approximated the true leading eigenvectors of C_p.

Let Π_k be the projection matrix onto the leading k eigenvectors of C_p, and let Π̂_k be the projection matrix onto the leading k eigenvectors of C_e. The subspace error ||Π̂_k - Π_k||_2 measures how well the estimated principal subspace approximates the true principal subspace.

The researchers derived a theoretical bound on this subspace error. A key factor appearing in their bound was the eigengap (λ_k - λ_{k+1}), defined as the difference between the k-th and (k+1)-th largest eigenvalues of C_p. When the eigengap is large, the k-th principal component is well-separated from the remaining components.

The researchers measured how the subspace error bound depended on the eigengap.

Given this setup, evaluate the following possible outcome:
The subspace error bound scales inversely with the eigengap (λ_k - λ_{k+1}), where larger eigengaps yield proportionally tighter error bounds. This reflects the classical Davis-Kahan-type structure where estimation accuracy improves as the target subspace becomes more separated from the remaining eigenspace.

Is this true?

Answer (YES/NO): YES